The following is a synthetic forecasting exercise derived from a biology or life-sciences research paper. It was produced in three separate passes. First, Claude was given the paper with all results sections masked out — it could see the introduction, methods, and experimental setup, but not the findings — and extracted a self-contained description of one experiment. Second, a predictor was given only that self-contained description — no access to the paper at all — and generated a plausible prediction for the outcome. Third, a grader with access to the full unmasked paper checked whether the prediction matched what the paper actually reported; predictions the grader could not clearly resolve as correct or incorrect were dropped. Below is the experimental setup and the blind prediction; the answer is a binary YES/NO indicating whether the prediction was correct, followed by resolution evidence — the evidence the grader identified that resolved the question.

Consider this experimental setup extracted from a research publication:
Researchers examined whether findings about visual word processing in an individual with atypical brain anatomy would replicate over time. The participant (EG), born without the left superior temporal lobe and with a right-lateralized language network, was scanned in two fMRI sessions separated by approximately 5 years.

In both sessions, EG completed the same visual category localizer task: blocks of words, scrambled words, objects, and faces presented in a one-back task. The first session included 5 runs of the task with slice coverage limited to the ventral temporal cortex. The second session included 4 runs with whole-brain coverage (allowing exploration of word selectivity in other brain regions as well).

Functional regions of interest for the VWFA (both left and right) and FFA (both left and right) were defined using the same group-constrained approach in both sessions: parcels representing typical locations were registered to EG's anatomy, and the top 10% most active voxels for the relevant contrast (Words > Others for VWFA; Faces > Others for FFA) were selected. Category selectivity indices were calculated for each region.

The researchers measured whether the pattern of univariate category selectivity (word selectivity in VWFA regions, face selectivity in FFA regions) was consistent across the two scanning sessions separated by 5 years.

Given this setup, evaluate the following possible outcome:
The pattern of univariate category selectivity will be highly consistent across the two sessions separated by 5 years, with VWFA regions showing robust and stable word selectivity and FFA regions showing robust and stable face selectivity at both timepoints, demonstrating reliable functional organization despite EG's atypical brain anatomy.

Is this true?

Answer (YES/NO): NO